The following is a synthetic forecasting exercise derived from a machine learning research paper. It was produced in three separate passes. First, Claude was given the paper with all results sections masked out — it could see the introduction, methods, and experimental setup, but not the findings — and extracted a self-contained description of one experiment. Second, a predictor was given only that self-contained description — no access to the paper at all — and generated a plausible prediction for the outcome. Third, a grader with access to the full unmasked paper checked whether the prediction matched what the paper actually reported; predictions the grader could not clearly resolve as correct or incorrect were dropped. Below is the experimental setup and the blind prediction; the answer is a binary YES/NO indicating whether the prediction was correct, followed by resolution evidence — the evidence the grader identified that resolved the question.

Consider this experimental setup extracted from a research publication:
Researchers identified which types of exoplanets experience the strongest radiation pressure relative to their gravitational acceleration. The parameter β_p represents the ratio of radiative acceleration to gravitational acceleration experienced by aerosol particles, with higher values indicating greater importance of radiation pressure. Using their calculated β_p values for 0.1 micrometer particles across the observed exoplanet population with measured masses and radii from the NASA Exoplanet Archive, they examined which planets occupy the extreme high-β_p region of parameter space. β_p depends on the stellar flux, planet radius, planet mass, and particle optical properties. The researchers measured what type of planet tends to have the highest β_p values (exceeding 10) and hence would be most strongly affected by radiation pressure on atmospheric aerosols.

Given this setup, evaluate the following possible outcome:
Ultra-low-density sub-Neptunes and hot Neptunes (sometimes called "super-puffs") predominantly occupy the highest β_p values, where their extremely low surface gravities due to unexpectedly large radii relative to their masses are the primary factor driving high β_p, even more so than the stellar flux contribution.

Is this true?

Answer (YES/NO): NO